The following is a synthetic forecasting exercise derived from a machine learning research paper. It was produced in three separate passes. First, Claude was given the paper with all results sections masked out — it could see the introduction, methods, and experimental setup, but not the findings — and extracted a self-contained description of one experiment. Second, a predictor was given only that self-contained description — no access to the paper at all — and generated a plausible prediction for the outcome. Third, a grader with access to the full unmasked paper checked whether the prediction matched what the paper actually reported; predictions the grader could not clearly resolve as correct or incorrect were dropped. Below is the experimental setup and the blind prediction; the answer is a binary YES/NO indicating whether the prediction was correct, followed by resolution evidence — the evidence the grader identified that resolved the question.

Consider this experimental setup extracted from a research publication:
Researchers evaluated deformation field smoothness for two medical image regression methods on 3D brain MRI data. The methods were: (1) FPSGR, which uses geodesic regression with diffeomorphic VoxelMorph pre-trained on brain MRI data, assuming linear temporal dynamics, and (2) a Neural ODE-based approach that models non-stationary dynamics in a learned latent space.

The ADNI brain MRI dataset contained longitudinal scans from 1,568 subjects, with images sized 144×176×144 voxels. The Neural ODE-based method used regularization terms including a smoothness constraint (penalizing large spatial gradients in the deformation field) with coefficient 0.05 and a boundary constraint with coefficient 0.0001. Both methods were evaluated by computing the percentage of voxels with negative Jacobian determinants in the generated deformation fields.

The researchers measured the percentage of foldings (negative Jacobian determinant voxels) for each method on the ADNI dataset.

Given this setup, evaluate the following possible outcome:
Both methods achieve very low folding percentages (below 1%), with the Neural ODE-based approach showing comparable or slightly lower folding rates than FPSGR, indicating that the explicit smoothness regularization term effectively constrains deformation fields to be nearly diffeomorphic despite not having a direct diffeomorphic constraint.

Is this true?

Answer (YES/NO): NO